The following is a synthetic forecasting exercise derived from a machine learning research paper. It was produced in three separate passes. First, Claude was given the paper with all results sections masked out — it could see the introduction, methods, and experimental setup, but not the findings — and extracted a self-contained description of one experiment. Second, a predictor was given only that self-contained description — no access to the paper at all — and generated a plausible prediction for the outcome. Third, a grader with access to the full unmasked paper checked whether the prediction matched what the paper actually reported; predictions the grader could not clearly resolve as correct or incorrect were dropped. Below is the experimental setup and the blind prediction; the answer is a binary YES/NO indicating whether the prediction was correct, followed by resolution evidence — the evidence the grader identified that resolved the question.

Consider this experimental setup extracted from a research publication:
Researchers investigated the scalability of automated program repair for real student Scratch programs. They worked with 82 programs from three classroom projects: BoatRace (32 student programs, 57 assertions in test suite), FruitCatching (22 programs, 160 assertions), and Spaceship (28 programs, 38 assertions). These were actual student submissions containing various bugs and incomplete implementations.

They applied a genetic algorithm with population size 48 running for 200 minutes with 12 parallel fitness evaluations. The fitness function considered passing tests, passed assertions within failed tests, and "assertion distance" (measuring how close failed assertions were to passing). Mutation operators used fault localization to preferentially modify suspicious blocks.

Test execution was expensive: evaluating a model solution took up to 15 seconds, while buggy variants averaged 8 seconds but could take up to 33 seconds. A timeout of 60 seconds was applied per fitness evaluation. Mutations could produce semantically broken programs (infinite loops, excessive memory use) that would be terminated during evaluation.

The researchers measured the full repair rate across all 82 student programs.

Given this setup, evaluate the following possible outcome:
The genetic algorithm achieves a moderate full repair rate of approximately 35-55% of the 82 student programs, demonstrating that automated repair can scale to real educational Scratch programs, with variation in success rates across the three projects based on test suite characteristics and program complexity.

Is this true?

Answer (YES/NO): NO